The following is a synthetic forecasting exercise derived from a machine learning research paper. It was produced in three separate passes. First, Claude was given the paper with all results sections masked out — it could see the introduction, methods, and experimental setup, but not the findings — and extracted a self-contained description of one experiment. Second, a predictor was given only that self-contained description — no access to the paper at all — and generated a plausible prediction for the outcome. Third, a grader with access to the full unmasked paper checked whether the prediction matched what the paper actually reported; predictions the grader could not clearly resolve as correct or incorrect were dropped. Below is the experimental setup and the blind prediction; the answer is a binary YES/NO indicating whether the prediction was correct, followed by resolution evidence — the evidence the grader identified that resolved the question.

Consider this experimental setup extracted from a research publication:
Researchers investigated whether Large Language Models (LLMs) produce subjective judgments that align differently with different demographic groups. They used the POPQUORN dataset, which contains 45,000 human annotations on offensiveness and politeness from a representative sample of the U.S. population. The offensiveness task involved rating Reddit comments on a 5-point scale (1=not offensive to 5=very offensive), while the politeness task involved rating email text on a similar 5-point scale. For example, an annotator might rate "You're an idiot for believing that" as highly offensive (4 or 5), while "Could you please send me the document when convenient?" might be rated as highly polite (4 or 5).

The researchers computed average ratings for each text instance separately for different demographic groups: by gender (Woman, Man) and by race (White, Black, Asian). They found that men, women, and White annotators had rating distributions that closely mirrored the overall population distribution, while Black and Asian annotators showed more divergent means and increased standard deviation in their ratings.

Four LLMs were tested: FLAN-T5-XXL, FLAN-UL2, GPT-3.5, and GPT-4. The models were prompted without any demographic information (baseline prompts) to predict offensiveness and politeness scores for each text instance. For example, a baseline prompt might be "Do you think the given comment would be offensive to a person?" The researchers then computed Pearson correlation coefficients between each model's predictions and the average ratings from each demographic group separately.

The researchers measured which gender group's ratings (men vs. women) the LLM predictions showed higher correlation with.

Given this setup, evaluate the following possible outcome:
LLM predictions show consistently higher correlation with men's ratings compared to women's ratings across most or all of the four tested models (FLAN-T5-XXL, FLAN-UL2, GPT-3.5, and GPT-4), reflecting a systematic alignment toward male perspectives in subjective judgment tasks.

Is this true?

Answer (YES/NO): NO